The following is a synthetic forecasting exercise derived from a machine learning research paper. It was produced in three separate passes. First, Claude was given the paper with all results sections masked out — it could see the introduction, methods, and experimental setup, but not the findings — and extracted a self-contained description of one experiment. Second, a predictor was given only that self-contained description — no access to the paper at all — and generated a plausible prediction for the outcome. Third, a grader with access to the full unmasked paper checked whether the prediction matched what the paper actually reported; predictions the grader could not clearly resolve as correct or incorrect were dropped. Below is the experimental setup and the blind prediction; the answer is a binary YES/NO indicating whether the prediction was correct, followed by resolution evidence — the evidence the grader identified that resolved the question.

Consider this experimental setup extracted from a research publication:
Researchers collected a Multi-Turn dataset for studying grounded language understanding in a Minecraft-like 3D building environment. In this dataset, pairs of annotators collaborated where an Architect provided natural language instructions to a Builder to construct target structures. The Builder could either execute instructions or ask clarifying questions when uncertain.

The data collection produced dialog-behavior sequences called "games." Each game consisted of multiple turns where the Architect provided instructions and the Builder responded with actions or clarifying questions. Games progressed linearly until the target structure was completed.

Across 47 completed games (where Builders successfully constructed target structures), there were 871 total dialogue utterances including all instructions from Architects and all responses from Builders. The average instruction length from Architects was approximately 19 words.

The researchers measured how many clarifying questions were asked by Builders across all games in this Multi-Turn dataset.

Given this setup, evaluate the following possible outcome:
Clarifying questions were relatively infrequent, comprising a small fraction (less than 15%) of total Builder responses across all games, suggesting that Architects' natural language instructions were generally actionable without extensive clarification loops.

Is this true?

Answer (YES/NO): NO